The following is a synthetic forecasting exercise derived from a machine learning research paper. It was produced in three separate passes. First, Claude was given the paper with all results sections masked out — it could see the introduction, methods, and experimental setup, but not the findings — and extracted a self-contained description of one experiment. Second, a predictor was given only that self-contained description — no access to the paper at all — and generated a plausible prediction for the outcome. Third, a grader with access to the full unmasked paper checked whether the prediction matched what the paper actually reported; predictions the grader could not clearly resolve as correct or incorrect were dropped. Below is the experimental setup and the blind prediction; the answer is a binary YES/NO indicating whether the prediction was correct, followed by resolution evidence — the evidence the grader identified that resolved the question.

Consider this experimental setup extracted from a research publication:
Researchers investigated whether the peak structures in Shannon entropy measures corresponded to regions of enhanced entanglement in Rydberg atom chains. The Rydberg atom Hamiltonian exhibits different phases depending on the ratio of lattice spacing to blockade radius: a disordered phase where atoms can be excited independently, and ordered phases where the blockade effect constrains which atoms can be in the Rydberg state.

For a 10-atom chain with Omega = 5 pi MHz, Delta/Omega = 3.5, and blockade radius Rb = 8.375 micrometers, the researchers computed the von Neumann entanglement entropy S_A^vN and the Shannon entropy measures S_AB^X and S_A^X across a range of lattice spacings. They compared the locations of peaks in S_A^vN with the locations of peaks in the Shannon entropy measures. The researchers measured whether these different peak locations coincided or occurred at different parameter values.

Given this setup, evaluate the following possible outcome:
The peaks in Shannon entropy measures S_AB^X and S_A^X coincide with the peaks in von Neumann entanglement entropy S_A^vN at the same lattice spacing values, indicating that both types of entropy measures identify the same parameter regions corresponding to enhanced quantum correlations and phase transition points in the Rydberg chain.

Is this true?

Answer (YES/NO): NO